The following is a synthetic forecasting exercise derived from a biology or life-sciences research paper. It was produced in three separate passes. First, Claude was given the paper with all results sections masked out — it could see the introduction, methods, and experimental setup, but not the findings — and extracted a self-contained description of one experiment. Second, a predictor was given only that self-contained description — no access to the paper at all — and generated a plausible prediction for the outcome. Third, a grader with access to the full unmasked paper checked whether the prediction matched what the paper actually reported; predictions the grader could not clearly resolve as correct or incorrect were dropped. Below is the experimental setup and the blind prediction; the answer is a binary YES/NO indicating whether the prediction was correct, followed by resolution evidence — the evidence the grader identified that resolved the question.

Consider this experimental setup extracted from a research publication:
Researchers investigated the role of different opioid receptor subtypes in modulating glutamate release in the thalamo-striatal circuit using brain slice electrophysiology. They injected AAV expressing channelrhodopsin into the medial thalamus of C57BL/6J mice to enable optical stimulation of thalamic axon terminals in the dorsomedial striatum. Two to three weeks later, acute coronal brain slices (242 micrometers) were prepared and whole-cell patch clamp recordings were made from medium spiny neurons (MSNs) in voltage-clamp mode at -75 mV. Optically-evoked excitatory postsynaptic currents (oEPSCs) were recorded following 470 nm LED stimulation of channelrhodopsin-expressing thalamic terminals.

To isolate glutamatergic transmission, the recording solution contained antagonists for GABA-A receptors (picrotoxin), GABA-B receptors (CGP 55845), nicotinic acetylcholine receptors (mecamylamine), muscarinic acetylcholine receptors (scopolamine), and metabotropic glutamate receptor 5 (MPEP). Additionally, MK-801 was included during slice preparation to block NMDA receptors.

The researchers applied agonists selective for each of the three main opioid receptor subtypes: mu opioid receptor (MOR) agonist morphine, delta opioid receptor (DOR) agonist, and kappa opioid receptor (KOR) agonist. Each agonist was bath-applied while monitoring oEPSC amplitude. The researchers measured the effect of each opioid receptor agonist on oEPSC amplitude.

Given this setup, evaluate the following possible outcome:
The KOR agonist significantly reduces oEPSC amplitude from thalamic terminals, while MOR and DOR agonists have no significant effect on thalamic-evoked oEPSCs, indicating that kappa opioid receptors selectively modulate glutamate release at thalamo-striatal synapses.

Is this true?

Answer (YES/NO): NO